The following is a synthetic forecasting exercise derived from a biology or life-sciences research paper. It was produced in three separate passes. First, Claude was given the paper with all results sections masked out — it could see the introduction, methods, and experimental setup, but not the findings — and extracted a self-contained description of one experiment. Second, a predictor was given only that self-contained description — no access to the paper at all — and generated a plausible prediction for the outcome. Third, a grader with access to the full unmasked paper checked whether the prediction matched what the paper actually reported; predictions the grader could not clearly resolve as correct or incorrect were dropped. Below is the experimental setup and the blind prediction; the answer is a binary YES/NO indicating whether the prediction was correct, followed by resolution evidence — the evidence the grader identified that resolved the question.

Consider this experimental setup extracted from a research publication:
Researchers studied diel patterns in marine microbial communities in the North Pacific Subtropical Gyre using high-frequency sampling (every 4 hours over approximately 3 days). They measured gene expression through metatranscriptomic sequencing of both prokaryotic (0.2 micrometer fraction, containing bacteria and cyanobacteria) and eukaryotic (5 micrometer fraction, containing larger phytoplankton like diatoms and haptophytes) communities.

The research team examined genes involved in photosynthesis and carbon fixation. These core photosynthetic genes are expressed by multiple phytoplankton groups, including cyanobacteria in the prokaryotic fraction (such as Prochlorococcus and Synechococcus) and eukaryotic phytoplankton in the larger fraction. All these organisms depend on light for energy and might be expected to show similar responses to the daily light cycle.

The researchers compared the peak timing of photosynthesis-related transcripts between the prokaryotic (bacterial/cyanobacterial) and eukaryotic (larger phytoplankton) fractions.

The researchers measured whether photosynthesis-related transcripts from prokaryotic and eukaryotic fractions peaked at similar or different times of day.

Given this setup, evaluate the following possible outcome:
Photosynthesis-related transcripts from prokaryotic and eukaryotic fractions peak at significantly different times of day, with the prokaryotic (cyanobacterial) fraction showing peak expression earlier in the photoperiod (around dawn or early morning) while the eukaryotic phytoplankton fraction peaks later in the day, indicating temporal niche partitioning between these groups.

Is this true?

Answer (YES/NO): NO